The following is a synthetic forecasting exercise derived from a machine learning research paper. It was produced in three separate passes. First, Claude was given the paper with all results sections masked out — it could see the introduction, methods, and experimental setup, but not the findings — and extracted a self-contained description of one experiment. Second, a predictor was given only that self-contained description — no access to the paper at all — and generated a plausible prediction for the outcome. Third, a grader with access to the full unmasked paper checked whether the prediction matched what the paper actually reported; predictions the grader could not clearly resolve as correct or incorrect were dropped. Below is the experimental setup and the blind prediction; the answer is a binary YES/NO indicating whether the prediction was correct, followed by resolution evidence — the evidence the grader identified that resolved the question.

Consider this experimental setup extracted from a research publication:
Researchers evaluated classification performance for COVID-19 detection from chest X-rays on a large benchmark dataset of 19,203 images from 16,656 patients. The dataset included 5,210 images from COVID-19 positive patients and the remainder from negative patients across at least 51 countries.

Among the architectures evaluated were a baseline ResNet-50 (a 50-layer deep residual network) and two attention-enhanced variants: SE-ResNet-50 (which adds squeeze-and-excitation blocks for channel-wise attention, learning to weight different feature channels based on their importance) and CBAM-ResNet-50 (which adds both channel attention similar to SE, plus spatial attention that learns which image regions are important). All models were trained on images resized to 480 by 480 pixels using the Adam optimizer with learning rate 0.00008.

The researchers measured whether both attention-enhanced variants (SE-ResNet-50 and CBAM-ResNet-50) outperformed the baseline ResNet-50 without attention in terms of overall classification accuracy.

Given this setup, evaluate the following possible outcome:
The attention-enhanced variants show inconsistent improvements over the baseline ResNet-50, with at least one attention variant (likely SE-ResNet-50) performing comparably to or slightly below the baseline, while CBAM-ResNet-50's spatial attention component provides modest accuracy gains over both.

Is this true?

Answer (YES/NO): NO